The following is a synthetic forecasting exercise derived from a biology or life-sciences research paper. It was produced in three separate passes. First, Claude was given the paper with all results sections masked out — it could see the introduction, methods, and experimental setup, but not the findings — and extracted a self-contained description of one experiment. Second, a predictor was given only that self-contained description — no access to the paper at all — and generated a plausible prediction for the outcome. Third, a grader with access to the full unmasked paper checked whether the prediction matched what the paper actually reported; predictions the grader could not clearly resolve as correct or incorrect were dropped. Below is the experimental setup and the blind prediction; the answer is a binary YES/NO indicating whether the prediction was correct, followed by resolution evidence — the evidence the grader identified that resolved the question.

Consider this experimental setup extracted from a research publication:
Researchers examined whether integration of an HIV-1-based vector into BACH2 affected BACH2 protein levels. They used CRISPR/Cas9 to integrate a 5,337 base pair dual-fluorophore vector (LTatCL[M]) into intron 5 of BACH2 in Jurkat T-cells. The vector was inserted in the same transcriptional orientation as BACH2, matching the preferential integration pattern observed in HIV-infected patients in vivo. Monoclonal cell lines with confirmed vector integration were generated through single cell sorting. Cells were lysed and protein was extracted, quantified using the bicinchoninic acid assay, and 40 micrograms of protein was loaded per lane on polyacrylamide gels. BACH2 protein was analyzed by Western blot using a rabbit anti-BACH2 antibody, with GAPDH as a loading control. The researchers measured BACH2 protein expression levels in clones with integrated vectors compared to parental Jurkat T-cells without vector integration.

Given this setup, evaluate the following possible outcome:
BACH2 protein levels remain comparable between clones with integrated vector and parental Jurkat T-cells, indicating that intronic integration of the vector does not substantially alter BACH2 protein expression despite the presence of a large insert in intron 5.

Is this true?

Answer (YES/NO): YES